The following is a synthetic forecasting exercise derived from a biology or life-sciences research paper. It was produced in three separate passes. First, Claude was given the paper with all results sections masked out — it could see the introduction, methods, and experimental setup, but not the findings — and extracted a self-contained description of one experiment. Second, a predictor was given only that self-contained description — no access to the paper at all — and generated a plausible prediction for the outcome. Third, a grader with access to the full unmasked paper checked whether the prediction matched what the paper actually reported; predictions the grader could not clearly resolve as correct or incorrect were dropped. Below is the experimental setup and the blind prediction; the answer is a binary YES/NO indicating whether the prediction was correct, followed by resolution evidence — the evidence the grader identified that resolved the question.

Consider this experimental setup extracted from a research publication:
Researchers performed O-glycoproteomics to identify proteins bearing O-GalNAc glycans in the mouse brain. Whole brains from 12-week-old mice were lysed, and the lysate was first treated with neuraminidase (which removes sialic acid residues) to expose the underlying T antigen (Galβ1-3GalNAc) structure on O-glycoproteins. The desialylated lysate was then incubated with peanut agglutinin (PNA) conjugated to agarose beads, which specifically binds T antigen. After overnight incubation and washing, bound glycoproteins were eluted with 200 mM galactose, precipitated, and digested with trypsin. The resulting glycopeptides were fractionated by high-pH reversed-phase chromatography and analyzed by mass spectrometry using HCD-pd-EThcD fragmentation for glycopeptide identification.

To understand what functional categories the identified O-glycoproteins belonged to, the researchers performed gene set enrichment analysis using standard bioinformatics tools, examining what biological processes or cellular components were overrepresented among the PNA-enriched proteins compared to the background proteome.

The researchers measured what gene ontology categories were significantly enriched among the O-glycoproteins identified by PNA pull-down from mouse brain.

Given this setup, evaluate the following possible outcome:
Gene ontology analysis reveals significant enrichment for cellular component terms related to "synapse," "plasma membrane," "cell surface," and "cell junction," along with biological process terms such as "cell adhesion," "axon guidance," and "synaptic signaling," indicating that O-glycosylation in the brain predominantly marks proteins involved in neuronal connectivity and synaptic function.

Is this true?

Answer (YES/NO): YES